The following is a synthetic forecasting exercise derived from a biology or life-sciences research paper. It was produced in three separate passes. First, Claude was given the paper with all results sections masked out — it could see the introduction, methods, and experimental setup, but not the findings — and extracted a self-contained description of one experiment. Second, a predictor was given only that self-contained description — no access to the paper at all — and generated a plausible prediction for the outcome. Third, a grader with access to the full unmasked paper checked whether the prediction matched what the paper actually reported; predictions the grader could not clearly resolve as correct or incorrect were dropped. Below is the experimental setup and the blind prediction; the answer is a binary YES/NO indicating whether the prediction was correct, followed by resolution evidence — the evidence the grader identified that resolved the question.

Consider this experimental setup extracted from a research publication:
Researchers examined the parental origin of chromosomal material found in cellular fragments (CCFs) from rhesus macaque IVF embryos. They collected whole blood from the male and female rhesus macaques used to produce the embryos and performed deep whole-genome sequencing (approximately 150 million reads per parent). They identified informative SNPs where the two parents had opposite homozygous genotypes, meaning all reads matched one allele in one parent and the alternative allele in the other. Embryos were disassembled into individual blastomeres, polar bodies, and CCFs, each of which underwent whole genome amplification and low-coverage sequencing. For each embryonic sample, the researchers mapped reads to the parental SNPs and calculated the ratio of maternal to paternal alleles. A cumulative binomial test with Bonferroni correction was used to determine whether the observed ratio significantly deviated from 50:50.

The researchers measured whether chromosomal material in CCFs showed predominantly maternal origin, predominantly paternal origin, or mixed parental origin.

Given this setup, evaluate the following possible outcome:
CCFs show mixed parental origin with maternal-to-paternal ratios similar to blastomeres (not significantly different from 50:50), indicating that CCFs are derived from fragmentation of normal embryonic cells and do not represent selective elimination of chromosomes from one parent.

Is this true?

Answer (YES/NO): NO